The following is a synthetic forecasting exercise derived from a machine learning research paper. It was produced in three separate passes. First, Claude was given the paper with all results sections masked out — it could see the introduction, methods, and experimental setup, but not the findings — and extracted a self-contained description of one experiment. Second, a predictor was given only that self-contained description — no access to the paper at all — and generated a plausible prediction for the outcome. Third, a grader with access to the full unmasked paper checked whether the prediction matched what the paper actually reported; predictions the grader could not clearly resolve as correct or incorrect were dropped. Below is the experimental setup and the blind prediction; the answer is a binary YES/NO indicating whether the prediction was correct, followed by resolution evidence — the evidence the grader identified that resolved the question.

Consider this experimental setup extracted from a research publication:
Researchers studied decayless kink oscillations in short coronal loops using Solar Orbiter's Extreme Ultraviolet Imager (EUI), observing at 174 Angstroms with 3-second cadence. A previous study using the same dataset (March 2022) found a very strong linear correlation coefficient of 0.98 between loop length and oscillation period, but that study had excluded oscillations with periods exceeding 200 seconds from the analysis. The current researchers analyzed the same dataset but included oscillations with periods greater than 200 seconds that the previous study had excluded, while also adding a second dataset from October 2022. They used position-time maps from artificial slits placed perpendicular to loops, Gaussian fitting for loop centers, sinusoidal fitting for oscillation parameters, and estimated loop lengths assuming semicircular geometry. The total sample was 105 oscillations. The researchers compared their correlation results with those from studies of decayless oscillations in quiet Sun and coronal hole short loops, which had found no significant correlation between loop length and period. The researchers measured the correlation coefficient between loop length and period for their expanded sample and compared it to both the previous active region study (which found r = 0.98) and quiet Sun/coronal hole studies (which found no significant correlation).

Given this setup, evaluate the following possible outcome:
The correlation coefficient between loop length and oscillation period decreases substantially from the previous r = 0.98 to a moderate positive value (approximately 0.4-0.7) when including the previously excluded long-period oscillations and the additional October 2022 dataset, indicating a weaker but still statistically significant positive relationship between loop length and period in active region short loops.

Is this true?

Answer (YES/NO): NO